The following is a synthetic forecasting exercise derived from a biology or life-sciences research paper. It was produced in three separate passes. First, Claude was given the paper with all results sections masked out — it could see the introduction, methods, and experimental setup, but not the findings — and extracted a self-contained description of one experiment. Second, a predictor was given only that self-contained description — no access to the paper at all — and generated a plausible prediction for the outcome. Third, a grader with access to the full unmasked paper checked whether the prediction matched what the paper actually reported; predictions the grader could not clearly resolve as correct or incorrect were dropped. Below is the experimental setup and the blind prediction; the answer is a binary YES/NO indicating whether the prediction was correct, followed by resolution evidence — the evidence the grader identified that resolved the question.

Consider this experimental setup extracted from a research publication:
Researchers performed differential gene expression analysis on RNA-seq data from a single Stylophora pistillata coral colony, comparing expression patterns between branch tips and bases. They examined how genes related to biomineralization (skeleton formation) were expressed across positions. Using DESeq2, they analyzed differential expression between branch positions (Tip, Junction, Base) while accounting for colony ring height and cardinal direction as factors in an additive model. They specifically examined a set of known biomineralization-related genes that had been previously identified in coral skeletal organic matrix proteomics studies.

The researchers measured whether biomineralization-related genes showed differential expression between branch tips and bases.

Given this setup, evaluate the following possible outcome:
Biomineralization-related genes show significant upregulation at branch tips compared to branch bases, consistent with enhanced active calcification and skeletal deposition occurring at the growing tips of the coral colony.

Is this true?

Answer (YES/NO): YES